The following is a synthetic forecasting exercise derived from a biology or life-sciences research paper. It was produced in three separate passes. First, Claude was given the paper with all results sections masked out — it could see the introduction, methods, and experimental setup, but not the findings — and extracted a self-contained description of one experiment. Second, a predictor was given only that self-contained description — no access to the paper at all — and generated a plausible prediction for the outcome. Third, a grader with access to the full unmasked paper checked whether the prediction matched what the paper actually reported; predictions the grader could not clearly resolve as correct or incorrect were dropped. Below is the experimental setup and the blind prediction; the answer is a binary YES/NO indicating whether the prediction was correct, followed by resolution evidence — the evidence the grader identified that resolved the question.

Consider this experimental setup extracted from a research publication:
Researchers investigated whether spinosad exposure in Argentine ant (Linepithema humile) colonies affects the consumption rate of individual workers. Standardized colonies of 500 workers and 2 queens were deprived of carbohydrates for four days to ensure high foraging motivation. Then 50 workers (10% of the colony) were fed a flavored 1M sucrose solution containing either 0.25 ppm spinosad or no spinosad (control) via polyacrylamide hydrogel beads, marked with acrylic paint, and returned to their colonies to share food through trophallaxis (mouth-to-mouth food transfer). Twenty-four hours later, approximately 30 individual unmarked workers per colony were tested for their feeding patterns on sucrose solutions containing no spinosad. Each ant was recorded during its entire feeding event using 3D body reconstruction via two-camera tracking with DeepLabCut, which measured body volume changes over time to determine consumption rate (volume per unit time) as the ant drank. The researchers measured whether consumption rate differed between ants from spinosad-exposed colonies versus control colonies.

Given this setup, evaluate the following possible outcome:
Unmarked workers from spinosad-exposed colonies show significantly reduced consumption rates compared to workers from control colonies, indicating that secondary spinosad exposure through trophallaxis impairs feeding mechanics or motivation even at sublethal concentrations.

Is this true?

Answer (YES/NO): NO